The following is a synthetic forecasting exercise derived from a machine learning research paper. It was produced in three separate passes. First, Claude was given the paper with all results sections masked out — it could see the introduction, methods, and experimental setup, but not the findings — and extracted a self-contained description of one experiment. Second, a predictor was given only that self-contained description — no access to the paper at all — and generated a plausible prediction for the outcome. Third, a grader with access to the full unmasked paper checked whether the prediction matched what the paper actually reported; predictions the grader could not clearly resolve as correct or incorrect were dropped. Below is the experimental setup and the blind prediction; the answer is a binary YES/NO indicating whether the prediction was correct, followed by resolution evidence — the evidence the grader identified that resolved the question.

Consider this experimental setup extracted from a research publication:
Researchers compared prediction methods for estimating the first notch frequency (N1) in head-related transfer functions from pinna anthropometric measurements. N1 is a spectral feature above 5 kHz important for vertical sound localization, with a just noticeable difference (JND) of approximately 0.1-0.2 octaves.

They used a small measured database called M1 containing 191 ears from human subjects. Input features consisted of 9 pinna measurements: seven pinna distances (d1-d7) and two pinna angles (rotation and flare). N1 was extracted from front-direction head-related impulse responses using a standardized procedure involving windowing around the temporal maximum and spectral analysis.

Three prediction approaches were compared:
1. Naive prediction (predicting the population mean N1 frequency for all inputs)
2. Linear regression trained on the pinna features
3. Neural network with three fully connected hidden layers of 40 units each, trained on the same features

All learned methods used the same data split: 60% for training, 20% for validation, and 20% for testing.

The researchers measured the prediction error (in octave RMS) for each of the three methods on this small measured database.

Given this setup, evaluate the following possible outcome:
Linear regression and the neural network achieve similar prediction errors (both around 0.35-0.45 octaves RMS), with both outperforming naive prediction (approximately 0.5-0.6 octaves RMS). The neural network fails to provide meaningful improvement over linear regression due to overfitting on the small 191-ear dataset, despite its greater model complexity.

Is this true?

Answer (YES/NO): NO